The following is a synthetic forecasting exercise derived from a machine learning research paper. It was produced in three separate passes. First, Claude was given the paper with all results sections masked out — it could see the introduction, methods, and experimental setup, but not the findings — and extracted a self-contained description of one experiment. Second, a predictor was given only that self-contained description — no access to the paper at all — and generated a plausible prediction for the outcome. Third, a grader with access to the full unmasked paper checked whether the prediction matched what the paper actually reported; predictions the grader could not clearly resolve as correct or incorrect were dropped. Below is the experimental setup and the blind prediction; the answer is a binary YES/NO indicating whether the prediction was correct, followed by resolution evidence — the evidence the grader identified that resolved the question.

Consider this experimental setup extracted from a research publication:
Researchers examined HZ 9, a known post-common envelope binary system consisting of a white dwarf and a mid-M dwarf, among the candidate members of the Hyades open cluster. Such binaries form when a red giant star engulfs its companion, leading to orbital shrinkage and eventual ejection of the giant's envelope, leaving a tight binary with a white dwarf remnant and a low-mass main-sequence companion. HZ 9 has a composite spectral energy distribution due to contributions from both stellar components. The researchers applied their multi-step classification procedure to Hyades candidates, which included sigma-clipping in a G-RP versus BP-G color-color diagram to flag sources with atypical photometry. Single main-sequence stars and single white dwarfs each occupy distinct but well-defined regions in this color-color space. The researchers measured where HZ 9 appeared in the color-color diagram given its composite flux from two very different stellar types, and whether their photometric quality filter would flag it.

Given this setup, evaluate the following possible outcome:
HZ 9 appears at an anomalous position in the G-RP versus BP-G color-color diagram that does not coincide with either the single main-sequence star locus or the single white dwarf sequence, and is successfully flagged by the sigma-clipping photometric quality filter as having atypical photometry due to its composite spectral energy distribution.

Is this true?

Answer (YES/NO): YES